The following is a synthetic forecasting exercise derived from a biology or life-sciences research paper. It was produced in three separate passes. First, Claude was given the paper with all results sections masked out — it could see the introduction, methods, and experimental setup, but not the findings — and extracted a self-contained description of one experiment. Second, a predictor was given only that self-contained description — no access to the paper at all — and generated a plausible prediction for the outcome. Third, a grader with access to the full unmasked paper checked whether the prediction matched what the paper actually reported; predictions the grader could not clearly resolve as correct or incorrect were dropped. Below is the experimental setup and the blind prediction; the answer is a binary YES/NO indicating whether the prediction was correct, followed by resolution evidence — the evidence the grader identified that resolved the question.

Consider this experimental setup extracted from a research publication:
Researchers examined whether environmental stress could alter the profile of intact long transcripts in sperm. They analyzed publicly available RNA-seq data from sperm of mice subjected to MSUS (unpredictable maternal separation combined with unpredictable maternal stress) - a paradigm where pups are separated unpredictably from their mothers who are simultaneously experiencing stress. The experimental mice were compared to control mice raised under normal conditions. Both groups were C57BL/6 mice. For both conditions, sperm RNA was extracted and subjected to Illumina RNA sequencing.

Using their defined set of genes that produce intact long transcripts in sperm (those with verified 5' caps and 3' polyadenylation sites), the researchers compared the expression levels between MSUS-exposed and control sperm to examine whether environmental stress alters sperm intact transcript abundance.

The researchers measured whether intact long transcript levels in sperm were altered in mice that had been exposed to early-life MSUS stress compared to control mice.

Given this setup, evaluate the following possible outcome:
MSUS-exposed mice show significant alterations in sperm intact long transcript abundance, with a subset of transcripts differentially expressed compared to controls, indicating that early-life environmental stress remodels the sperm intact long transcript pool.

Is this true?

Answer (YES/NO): YES